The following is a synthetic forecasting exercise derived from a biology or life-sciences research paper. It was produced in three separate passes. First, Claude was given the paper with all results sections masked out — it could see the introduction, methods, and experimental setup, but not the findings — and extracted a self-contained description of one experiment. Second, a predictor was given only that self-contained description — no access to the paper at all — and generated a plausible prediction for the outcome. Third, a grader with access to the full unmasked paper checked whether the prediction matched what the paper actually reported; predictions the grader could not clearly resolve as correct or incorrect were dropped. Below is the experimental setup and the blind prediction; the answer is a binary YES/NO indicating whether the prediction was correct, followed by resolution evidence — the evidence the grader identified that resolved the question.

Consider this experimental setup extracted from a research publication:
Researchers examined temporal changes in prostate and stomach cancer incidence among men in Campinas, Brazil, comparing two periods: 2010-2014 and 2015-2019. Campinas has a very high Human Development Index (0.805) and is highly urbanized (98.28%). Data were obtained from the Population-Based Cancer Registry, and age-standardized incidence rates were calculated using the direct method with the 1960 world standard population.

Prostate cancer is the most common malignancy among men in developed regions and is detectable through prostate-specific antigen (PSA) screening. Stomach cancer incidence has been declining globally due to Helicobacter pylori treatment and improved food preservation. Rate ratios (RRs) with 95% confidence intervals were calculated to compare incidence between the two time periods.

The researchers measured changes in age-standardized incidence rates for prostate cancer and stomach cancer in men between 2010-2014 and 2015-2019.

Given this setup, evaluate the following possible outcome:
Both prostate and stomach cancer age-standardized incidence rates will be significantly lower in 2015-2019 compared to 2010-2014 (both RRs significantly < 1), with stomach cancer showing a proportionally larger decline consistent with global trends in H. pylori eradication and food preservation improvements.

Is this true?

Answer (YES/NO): YES